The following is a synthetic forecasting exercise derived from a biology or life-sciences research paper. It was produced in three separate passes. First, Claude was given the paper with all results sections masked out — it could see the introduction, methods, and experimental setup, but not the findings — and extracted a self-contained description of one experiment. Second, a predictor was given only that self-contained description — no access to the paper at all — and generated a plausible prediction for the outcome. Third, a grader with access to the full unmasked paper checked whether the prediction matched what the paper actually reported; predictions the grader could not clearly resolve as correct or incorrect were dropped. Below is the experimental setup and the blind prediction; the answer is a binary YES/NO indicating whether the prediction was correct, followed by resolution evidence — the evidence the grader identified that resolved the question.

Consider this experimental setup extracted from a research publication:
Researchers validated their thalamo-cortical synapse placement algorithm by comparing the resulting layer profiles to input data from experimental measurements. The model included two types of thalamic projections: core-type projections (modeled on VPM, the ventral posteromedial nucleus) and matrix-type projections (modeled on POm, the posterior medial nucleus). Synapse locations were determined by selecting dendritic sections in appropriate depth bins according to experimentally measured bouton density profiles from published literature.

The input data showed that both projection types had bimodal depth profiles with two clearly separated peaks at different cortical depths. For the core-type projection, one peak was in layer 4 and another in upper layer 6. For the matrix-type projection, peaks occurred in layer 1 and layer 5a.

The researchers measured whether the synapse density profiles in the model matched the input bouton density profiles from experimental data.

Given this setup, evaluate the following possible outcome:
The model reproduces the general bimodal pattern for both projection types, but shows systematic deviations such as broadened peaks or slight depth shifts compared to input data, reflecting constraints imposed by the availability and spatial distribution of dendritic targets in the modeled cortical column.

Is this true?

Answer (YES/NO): NO